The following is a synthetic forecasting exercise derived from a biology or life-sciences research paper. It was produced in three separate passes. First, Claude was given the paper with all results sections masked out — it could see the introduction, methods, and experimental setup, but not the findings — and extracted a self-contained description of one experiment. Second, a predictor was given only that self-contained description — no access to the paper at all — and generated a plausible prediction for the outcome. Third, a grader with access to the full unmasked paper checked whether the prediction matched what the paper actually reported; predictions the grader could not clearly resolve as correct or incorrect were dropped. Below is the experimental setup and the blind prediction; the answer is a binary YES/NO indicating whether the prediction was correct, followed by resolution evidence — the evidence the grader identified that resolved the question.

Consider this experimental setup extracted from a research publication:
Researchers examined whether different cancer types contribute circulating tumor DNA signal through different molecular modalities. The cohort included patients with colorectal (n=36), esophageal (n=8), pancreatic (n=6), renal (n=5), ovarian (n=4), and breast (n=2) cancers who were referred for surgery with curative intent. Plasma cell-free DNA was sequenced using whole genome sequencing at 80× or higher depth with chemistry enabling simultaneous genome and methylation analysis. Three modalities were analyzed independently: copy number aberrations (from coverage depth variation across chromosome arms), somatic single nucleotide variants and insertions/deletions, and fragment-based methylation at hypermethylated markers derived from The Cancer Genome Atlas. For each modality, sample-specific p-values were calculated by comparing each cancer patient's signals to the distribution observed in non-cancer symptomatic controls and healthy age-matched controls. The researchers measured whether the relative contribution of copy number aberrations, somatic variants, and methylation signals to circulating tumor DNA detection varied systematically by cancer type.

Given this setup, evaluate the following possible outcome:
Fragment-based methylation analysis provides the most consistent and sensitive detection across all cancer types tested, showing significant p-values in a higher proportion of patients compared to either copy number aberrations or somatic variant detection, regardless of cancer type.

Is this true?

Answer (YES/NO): NO